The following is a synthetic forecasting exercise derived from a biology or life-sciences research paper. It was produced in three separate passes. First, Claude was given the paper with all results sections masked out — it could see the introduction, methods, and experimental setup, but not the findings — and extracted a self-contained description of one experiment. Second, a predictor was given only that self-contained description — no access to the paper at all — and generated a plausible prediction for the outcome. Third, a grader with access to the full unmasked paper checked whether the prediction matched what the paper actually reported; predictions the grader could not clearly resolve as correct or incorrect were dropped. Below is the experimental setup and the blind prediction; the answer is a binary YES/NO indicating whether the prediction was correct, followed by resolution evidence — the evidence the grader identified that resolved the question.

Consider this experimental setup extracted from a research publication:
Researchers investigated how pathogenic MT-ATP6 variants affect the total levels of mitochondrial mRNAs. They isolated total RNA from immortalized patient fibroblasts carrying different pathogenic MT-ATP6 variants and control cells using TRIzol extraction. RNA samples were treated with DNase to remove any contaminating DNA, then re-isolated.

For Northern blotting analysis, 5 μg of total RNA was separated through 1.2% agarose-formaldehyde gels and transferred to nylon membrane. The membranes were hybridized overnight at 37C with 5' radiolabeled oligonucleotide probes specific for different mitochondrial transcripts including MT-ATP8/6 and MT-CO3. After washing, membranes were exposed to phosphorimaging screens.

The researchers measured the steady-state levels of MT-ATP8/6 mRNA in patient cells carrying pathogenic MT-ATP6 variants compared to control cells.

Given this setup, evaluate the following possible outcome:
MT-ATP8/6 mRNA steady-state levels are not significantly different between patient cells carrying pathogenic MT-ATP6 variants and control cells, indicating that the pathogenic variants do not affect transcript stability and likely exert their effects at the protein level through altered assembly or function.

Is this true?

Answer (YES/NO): NO